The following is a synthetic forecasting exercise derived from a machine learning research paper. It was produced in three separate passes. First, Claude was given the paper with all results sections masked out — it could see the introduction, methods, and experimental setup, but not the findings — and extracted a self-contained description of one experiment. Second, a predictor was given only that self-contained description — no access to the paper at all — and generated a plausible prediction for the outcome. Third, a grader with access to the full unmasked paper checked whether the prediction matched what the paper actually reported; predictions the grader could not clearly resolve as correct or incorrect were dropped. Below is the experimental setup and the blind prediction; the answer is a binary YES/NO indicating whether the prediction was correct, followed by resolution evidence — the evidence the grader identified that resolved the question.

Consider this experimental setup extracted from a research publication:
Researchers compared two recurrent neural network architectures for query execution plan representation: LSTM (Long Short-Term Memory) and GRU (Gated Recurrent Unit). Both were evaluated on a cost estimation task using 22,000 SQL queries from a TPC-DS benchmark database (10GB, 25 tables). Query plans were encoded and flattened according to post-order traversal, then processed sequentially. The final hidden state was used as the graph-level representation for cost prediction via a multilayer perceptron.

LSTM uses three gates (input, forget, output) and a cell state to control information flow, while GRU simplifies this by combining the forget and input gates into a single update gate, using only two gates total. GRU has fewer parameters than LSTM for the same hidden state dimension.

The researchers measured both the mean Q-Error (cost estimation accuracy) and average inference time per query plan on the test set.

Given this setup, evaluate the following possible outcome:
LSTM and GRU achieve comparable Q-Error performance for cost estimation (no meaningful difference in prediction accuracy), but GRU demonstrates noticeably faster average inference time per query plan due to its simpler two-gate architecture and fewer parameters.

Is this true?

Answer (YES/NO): NO